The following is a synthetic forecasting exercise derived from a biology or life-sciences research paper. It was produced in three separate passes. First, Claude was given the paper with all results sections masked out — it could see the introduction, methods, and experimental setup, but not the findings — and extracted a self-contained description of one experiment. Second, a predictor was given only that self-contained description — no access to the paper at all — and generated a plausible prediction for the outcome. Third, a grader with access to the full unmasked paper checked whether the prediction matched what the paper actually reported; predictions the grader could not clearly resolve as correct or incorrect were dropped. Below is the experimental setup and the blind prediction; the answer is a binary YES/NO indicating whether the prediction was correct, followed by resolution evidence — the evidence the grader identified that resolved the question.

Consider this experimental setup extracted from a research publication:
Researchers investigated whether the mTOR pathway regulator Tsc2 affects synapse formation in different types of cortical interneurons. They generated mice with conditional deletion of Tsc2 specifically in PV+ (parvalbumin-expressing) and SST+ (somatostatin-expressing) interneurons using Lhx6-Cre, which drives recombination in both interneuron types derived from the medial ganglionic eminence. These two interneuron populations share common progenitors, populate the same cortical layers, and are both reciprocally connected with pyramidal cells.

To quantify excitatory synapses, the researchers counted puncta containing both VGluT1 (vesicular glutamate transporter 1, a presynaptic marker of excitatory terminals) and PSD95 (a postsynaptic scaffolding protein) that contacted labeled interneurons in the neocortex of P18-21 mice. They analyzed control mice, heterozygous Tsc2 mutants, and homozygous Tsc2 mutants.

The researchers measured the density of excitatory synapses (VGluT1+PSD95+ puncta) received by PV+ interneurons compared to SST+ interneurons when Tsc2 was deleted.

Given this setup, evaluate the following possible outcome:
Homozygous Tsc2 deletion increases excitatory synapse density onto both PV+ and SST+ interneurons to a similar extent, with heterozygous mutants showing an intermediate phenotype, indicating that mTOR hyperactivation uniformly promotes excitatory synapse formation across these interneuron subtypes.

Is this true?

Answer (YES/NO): NO